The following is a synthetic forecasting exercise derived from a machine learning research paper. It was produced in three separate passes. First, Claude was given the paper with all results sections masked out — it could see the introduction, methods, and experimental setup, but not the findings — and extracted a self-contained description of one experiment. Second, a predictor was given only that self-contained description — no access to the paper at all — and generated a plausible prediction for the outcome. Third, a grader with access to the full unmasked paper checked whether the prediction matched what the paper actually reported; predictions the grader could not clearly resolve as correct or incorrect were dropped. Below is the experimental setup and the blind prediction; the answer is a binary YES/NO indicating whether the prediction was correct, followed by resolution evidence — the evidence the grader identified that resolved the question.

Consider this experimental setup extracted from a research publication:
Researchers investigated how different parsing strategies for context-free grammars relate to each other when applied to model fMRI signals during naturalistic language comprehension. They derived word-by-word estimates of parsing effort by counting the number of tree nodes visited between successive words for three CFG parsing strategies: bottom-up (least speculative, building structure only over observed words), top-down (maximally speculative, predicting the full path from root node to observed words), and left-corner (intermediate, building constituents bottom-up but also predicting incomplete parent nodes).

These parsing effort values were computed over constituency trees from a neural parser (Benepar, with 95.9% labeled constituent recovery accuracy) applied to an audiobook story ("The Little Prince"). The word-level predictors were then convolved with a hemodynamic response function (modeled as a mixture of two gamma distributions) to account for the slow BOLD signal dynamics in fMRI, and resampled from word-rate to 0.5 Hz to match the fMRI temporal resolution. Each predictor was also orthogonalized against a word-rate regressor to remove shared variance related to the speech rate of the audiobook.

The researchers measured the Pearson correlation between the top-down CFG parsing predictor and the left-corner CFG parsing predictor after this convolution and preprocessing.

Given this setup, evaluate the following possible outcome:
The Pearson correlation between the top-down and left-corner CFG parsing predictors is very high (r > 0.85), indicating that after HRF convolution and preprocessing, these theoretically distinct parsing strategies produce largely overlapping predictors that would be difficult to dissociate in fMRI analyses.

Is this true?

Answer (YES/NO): YES